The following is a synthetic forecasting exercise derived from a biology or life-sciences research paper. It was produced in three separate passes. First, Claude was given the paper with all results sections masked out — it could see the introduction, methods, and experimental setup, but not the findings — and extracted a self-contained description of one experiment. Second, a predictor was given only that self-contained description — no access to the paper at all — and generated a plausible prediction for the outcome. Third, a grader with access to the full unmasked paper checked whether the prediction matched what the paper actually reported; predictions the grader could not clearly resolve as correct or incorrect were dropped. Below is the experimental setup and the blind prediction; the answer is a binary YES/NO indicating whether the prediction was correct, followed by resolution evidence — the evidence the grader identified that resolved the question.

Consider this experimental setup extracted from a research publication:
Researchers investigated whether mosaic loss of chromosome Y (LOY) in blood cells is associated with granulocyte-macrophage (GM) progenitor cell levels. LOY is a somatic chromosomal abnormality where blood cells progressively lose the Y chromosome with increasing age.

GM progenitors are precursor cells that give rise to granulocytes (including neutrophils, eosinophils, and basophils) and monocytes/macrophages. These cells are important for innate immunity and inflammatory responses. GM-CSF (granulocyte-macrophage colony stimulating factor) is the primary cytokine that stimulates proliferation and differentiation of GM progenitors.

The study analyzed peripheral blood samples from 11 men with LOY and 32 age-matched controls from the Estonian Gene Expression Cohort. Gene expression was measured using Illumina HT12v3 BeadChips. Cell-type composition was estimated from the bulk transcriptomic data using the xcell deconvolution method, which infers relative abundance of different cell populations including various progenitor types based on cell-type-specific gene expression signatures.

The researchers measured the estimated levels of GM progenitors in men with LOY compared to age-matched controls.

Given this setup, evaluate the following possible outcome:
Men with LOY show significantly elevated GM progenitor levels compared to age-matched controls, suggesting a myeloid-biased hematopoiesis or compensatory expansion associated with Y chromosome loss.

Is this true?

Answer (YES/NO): NO